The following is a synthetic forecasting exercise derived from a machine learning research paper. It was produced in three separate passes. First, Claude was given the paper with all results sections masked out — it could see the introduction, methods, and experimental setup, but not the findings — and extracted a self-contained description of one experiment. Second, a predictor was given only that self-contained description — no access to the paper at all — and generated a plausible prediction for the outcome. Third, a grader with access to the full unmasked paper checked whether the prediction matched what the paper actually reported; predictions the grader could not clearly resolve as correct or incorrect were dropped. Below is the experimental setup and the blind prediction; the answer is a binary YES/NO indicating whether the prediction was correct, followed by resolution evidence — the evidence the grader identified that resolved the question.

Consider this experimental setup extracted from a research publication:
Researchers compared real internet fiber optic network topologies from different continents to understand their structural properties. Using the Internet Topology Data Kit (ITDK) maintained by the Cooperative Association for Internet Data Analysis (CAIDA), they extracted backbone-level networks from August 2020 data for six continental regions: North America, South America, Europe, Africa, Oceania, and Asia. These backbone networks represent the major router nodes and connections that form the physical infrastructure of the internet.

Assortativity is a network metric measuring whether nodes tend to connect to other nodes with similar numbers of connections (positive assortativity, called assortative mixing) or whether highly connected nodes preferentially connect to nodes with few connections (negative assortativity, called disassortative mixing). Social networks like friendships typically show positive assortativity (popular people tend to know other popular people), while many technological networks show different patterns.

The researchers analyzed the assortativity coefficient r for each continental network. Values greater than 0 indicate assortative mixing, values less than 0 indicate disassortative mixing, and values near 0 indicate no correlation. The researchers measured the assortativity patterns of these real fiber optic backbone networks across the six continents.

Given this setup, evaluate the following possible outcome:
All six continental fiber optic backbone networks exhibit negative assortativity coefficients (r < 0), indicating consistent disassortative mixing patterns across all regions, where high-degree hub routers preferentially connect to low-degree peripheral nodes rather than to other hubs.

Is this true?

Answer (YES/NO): NO